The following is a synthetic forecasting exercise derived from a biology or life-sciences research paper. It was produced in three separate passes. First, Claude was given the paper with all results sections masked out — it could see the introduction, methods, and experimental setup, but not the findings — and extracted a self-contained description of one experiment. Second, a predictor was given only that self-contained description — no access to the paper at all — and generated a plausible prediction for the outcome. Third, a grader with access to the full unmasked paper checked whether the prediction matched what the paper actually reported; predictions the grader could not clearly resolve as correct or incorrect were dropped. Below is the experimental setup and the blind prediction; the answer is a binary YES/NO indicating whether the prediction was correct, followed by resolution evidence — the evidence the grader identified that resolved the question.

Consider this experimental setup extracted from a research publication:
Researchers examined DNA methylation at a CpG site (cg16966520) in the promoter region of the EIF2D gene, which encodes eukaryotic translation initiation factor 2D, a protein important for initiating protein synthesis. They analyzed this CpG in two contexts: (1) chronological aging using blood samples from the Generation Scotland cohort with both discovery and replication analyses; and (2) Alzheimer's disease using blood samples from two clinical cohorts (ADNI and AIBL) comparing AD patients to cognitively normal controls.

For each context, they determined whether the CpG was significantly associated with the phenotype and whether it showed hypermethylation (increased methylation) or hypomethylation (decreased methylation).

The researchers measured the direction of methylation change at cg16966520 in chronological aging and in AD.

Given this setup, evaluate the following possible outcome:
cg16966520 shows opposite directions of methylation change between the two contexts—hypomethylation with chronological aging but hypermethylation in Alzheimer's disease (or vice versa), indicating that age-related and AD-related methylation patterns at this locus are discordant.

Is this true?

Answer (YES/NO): NO